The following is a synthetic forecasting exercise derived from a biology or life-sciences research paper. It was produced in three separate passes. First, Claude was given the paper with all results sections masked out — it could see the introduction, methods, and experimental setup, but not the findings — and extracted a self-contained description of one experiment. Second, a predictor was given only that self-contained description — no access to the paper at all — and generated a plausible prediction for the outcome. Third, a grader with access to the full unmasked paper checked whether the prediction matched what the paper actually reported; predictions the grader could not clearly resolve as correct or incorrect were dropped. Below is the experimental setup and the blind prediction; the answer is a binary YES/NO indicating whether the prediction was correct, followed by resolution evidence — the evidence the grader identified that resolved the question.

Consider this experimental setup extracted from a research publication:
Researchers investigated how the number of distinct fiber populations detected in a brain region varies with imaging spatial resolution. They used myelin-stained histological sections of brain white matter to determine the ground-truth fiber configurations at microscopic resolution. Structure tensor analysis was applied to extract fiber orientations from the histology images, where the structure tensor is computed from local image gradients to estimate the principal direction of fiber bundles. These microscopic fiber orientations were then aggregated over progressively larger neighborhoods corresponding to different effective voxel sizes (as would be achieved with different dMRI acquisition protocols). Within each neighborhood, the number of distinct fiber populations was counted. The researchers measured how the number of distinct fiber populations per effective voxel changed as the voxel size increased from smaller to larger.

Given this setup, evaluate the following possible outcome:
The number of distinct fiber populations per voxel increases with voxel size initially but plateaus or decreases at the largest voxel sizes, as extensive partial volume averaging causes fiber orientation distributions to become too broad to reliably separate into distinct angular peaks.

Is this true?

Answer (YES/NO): NO